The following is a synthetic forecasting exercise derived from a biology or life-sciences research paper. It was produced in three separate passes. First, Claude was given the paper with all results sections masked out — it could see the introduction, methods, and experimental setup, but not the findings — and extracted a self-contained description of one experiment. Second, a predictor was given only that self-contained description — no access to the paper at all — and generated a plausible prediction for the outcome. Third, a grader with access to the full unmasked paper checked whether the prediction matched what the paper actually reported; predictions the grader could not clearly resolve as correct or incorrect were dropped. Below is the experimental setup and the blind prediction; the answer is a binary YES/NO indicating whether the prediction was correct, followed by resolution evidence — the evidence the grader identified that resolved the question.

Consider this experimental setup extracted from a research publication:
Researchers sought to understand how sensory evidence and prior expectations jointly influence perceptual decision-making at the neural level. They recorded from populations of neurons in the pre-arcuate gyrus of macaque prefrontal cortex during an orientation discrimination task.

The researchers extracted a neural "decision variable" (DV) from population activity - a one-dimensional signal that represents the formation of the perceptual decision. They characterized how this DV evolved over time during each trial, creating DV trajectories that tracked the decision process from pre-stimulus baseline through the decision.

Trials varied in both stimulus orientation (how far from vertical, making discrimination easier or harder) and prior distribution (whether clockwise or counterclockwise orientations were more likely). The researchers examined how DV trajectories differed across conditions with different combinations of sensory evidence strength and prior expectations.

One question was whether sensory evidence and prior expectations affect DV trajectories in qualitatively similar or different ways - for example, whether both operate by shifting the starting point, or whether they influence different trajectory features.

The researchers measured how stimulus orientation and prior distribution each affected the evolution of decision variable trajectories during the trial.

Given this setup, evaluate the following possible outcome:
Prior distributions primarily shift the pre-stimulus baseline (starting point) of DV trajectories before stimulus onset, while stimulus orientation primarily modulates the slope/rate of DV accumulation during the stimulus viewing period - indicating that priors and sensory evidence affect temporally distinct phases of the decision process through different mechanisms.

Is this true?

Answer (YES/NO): NO